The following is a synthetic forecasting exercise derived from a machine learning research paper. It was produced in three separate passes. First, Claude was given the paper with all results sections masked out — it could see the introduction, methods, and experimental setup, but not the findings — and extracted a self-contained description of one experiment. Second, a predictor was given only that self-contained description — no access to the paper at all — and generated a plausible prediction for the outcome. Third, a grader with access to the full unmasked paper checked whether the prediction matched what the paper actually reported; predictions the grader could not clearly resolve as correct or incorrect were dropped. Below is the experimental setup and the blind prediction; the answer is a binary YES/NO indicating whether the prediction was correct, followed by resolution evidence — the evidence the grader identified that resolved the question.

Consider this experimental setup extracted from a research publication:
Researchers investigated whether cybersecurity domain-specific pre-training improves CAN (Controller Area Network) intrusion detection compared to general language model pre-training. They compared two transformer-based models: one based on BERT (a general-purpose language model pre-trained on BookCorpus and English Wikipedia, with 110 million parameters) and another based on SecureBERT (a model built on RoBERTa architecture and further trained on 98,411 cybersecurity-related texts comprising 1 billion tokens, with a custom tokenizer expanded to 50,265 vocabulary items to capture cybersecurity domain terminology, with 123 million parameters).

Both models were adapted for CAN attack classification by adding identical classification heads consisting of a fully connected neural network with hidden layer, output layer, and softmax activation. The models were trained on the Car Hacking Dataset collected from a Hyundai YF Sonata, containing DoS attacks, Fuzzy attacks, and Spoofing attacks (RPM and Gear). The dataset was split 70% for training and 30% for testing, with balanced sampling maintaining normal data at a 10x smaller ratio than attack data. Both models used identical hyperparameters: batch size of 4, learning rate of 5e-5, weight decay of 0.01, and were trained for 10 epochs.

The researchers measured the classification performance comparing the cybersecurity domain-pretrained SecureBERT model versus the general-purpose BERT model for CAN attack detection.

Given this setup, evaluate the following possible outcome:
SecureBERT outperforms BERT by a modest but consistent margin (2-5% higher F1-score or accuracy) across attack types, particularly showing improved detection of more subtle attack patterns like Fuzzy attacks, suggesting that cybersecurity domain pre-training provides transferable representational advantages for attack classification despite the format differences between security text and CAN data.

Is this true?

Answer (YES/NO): NO